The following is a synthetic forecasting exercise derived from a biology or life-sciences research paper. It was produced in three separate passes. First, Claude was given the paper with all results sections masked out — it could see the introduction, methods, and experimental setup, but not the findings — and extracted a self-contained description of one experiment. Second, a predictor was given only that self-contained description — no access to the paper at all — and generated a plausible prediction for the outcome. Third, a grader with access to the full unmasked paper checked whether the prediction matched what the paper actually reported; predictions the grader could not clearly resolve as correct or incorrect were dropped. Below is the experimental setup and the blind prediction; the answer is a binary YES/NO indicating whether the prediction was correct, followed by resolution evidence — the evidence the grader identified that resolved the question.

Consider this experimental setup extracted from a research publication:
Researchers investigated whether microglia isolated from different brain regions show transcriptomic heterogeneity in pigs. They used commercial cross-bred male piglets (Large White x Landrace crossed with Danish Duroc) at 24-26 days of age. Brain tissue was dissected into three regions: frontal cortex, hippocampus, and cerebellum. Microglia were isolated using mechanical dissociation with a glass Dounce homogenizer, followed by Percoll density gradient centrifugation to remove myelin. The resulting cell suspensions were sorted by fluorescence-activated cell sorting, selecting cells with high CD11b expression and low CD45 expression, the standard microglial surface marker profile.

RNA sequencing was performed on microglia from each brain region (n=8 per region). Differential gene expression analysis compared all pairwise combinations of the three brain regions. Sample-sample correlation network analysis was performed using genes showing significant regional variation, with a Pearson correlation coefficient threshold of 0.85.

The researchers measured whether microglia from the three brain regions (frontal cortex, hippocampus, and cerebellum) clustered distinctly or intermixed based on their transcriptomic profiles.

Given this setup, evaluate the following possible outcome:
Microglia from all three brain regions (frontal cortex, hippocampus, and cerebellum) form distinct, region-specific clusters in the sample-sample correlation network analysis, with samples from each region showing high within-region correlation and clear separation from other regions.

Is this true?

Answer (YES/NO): NO